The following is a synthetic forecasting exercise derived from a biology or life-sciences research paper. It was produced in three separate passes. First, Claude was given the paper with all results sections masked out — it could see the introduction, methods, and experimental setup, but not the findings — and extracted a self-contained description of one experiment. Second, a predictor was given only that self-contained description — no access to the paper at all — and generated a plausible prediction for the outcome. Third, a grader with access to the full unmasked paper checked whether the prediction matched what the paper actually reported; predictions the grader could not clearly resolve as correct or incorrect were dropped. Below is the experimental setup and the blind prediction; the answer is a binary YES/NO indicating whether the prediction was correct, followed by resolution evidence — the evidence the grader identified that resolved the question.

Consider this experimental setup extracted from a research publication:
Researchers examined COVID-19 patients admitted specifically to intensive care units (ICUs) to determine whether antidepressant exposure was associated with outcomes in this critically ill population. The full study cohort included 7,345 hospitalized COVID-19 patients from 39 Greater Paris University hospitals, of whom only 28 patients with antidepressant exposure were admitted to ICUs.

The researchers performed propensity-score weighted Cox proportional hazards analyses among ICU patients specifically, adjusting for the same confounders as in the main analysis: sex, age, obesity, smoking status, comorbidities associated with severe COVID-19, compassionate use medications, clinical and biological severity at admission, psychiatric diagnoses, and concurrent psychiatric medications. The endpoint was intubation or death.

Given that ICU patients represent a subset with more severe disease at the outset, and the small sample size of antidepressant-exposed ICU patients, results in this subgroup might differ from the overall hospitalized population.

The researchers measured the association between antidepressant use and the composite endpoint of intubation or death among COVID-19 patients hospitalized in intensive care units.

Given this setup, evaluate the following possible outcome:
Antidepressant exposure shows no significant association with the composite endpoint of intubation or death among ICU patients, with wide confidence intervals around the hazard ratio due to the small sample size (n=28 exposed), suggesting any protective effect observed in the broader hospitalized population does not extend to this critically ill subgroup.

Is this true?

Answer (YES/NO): NO